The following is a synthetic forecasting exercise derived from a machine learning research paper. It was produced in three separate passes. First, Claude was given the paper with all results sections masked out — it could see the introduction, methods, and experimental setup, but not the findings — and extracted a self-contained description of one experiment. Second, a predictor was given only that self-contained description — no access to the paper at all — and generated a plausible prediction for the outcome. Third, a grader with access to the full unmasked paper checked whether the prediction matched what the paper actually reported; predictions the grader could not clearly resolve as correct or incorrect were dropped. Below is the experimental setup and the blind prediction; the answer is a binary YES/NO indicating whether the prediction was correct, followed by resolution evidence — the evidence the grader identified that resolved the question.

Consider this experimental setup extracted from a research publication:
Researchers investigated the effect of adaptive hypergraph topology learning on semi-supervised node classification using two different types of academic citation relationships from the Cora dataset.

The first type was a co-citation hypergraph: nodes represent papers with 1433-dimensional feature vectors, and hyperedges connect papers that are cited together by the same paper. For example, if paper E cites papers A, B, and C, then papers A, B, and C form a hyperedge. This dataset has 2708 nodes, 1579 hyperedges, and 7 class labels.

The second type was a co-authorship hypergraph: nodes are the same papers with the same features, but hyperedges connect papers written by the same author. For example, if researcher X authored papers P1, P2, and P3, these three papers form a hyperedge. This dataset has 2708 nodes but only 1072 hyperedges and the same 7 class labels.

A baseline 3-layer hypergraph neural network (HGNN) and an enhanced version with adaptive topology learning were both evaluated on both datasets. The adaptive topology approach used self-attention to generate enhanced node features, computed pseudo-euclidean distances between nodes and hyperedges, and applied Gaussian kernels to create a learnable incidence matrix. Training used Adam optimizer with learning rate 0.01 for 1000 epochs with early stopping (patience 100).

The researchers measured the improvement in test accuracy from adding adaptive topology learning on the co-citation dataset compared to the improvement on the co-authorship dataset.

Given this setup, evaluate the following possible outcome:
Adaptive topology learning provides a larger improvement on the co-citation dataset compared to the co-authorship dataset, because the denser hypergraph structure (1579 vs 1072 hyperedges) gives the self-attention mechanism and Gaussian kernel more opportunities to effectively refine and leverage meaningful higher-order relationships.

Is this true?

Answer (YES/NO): YES